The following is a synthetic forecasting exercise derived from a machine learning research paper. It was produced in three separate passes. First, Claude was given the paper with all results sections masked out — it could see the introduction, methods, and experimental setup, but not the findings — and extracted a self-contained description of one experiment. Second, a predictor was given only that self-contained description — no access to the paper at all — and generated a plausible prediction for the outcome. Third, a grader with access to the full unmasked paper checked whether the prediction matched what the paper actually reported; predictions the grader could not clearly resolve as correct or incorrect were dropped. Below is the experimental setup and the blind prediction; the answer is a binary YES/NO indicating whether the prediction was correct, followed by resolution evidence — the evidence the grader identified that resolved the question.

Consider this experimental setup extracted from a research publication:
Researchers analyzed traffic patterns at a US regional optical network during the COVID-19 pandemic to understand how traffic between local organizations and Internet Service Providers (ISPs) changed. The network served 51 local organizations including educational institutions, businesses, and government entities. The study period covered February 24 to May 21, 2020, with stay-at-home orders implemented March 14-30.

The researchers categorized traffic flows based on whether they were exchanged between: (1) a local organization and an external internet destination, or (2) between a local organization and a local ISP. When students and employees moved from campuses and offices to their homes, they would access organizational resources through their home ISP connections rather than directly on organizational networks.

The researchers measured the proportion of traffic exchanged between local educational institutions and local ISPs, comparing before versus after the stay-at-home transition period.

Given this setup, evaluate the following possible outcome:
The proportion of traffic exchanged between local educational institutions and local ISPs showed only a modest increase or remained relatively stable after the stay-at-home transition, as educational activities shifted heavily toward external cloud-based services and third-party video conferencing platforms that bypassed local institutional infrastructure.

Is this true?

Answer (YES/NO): NO